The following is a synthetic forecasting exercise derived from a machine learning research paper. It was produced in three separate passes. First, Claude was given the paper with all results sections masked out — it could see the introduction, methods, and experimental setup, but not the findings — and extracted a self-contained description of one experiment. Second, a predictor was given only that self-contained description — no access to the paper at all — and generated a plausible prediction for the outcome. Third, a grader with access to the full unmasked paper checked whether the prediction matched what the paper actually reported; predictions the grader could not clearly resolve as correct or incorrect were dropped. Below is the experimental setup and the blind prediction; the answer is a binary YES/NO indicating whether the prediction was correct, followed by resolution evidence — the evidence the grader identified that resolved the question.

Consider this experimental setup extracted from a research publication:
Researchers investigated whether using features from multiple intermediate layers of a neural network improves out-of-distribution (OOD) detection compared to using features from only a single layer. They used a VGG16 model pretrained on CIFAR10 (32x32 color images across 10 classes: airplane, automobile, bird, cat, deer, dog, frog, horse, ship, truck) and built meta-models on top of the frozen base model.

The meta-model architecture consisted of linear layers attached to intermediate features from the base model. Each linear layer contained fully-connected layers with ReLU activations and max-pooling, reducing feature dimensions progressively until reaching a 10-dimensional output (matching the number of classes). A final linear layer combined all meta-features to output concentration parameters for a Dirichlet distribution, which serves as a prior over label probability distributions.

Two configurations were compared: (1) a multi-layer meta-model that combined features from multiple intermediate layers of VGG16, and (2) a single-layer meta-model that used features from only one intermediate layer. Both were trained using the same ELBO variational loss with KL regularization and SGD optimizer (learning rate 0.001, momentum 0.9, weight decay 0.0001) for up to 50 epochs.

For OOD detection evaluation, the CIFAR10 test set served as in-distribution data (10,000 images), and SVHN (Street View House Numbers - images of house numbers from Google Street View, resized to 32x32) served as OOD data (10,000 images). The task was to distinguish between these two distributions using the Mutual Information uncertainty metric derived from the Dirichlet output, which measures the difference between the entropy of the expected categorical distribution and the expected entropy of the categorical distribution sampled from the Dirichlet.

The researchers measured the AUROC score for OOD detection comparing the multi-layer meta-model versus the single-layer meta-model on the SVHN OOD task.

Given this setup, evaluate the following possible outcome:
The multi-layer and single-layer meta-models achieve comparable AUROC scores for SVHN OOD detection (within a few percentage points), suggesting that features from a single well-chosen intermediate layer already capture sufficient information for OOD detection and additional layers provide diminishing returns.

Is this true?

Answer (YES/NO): NO